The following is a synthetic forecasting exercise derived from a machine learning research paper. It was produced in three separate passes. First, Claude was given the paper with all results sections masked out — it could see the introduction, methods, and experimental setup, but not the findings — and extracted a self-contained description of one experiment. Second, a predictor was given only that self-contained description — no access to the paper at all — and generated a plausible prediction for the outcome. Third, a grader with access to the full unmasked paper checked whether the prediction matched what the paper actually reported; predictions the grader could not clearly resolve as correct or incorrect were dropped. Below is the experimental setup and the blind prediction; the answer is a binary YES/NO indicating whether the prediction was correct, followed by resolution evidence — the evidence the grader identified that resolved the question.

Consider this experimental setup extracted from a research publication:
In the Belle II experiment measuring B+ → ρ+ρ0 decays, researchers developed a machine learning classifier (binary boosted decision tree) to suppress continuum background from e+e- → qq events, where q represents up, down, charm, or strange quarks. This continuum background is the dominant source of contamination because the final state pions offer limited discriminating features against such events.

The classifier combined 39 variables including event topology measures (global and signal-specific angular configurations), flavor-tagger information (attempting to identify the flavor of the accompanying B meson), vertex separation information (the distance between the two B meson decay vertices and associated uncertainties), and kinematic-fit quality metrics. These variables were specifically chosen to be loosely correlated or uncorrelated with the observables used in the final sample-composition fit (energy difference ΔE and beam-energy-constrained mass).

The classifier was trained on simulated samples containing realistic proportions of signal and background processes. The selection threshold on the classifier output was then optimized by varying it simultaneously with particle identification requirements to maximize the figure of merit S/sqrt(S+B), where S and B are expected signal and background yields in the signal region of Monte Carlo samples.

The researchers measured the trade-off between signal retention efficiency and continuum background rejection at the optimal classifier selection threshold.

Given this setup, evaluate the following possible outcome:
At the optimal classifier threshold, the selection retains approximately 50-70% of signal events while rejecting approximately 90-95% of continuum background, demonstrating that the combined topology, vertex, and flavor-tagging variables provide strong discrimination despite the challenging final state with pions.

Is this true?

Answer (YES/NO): NO